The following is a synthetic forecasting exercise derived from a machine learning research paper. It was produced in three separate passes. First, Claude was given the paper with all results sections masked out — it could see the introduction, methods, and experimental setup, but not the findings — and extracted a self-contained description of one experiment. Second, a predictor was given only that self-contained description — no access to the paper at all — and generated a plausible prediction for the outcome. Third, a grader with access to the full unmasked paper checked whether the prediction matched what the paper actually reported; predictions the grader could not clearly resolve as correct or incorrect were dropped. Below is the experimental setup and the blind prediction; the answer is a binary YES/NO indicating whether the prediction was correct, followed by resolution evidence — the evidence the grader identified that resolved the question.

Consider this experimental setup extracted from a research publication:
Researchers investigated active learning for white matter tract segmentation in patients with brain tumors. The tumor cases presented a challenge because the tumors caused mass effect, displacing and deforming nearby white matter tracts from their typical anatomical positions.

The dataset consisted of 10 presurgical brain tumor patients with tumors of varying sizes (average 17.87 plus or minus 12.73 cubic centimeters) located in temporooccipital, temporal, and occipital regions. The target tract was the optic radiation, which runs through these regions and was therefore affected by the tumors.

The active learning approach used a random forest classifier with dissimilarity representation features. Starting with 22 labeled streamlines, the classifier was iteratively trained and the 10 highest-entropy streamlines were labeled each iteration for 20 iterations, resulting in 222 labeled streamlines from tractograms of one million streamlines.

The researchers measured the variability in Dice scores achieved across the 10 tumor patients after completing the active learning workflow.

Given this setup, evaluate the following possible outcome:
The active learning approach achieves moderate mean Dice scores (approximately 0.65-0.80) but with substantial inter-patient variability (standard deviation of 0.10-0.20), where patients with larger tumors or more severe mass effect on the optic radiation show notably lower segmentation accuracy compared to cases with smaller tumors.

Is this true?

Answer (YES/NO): NO